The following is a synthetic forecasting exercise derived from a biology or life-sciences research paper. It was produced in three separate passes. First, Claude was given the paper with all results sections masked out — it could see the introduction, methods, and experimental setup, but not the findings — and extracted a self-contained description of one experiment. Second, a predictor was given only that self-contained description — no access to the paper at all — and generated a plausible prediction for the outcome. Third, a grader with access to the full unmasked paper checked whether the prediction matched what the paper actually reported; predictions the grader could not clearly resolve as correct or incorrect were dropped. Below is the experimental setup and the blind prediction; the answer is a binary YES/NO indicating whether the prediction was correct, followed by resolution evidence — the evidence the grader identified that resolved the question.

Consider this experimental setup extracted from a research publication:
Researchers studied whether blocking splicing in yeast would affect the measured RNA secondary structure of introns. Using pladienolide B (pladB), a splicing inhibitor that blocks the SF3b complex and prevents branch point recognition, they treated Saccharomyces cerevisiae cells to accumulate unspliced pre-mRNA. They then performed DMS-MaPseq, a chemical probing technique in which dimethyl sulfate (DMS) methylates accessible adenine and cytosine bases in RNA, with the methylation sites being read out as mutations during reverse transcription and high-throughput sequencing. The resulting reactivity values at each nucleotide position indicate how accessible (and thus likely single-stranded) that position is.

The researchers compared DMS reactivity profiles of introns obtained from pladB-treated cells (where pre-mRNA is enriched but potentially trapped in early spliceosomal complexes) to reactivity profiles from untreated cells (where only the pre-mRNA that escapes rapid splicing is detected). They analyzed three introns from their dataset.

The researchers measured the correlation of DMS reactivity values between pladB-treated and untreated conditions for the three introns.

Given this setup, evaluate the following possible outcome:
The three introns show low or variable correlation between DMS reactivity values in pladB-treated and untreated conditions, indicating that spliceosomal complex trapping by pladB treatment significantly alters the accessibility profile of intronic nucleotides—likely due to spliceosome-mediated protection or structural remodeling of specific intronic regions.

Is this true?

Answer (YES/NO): NO